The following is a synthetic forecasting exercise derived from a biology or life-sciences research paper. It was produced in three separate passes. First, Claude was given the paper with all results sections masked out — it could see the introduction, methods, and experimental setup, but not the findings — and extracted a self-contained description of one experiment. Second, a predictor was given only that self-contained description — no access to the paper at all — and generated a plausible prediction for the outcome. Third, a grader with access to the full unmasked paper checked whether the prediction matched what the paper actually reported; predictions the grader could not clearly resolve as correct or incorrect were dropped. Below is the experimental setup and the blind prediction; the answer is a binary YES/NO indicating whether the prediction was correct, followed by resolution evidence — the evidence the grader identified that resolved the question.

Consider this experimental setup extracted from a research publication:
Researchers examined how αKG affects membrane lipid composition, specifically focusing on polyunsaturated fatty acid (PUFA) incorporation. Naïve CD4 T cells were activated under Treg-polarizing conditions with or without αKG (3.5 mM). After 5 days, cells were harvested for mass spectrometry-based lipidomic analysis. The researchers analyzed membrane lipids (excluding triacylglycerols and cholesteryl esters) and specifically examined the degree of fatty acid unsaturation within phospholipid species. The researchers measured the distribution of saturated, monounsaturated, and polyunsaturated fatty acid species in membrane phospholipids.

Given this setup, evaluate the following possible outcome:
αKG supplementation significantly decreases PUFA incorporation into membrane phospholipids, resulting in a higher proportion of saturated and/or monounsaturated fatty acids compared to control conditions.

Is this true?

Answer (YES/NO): NO